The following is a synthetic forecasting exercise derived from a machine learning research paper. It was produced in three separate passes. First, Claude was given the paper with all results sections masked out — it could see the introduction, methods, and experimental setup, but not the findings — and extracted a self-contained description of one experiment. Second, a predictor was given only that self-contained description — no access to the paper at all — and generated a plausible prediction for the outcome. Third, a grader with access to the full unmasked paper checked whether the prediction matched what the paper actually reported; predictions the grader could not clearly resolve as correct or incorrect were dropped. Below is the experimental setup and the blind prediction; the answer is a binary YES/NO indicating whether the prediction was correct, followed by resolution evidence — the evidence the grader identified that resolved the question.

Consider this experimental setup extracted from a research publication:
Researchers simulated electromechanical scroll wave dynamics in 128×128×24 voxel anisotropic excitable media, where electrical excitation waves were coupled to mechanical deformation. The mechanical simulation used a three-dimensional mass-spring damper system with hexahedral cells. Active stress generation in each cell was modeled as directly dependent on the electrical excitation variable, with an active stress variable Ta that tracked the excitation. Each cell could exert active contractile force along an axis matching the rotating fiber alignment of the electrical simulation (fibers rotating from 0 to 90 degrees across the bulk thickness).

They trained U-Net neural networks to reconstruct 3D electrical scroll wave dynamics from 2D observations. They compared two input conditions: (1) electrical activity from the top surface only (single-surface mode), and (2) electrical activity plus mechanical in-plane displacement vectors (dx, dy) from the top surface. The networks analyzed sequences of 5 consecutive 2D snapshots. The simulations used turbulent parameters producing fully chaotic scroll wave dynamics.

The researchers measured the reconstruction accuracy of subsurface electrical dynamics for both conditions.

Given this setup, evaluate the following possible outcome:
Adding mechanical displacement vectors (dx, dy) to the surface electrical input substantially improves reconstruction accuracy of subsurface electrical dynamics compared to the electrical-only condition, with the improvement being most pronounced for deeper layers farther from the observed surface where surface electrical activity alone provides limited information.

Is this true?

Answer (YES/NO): NO